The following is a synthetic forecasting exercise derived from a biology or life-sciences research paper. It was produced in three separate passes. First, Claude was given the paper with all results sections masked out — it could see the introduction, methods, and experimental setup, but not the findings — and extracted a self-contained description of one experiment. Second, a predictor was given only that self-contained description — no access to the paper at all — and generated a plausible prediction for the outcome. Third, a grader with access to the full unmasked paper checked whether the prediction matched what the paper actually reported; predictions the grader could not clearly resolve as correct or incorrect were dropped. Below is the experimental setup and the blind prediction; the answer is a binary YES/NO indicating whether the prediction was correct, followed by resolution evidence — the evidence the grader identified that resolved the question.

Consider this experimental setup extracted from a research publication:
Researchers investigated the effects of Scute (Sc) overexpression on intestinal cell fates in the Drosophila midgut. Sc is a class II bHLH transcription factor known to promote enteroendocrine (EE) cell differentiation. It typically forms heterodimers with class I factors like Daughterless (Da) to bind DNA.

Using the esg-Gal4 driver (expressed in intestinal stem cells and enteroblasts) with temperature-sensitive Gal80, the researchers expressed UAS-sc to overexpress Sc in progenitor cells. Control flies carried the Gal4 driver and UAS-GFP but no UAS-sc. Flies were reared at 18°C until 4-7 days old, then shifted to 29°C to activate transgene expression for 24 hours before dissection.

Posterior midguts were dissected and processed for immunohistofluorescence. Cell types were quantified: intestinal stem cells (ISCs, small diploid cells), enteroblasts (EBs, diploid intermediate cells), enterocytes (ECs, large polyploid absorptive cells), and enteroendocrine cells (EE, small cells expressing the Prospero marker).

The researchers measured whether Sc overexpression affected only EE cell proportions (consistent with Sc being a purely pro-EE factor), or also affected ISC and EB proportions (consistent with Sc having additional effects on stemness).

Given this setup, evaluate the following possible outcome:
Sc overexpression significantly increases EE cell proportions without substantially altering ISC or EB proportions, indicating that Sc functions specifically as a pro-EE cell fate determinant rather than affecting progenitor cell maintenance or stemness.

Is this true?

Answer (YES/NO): NO